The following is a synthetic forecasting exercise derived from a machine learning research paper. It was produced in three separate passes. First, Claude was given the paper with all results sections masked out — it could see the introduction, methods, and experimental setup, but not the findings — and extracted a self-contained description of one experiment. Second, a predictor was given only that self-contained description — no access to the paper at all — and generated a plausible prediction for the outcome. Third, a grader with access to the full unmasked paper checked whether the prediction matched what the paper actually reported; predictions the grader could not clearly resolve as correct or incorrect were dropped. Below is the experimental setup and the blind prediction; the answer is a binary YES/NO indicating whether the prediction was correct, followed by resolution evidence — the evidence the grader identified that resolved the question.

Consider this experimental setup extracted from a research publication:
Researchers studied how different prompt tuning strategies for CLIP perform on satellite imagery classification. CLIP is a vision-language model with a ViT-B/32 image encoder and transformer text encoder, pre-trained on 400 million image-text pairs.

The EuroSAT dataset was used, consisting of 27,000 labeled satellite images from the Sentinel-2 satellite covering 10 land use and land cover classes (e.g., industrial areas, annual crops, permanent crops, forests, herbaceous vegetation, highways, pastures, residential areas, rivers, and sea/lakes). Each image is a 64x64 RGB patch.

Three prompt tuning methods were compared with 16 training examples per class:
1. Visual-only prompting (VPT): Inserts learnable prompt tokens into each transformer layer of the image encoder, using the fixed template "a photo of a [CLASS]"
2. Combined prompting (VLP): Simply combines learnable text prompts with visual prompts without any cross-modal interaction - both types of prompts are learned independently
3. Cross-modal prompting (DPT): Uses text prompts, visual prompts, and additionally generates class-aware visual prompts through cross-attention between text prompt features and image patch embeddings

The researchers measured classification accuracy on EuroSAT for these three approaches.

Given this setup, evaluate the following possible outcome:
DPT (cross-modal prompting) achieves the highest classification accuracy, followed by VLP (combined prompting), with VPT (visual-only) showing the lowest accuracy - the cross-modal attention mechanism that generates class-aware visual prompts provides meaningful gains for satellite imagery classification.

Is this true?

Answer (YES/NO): NO